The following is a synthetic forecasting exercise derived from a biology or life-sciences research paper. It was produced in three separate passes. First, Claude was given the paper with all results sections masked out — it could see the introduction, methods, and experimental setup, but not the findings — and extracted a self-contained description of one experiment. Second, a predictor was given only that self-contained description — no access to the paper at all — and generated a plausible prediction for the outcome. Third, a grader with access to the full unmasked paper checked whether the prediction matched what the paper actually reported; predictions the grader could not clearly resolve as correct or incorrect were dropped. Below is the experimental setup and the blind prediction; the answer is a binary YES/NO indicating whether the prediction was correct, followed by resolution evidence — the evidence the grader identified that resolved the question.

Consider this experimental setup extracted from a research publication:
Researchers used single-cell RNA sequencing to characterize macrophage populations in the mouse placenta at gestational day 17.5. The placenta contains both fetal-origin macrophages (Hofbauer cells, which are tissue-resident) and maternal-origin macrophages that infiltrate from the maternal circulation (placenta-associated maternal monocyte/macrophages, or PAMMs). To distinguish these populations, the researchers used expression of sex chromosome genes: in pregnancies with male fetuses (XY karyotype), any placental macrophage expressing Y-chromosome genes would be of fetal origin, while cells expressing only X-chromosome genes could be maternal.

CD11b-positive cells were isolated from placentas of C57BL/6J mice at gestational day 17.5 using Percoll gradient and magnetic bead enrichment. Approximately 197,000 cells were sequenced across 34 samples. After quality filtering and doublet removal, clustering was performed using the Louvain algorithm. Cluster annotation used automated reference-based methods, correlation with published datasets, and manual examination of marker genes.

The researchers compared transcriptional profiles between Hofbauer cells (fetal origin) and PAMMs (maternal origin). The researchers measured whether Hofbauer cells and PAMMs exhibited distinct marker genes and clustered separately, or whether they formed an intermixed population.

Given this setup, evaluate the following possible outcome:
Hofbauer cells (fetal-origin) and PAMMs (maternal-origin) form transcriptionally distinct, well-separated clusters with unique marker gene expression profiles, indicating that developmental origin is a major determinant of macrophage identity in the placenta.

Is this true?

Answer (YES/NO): YES